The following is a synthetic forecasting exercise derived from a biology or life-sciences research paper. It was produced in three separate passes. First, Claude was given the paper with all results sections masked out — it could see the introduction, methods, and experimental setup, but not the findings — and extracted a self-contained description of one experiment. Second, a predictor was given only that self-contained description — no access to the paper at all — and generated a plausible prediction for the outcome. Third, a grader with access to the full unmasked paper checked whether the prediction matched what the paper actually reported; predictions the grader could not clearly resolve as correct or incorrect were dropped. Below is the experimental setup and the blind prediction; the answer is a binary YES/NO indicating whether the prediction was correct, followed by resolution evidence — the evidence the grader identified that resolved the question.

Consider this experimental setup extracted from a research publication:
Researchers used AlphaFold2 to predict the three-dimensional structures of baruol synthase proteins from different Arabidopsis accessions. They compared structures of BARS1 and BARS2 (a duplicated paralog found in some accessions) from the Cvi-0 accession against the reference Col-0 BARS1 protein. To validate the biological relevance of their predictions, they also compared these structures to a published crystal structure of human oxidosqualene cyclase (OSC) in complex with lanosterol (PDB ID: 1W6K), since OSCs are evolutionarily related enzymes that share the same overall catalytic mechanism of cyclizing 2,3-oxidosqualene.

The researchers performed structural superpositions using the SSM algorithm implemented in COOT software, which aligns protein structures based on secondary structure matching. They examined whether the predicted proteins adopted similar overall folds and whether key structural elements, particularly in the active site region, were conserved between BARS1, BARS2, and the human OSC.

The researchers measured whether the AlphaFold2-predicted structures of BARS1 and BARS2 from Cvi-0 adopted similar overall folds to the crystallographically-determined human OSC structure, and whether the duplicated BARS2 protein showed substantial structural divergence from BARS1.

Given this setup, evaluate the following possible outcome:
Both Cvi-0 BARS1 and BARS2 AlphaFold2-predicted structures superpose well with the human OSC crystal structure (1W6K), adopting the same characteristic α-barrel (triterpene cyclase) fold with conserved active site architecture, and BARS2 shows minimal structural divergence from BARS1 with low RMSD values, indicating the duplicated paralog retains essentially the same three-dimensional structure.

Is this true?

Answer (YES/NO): YES